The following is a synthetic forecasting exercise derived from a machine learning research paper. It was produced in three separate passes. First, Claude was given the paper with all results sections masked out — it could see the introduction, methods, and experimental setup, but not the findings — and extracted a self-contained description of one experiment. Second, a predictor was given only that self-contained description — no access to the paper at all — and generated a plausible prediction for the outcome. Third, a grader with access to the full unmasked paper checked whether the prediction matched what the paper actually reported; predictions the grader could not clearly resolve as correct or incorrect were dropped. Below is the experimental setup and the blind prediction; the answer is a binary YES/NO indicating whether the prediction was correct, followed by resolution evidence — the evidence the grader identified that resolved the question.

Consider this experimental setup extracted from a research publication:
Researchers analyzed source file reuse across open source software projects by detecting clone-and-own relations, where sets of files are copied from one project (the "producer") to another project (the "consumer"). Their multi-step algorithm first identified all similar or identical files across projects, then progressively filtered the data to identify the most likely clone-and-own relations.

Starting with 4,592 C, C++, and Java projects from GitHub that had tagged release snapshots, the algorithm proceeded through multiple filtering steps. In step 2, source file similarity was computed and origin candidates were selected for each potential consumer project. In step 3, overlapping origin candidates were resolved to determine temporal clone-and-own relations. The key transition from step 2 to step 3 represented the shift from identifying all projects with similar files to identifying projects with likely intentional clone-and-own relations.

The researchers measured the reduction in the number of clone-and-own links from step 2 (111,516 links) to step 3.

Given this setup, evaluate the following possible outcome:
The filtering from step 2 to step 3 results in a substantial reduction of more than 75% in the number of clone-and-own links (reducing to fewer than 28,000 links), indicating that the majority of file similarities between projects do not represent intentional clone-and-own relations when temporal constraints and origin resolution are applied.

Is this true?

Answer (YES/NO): YES